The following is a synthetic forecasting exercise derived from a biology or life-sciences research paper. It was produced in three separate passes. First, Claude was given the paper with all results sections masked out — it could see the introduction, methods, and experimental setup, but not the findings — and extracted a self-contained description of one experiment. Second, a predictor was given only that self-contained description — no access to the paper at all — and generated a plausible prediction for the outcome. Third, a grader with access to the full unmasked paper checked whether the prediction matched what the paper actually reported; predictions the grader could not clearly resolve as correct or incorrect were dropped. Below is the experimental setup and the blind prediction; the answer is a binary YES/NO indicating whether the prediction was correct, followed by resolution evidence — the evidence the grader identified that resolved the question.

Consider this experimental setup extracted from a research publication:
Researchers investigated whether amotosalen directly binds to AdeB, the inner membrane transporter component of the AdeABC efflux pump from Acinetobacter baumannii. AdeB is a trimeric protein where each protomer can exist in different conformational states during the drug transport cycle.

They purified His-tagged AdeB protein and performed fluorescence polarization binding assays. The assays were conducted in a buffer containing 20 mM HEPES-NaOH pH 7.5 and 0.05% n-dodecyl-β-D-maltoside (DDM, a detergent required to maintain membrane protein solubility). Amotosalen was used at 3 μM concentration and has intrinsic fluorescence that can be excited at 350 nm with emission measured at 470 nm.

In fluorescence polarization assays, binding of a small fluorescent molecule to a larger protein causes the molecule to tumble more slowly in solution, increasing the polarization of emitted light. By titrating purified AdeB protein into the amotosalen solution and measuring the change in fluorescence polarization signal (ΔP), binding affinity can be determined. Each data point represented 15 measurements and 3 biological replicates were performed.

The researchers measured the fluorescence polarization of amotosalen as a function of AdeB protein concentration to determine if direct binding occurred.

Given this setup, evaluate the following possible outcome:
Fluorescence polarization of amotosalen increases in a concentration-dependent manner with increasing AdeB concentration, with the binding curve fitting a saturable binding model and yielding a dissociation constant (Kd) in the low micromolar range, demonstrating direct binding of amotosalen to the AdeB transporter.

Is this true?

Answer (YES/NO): NO